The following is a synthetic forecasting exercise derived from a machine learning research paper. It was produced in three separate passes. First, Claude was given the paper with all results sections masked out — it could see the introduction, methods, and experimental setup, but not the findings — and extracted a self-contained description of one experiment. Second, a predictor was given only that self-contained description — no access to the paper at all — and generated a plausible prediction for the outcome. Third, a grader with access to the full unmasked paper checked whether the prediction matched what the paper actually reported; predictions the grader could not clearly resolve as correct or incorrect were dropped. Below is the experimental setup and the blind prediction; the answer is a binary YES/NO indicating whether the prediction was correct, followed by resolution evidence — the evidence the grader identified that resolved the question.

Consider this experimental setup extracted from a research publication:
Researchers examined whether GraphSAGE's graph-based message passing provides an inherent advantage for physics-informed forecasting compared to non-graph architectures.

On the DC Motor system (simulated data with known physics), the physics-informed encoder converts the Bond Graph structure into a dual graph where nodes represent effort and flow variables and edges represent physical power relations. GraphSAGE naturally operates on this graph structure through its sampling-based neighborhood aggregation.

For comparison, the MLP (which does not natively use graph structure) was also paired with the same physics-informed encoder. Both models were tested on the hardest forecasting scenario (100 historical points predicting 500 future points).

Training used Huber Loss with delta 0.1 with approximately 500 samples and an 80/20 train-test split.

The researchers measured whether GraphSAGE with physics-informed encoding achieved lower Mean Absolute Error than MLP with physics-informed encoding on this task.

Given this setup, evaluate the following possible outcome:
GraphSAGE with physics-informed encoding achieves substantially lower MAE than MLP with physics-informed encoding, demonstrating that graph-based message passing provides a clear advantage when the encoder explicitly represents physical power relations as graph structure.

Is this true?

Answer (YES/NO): NO